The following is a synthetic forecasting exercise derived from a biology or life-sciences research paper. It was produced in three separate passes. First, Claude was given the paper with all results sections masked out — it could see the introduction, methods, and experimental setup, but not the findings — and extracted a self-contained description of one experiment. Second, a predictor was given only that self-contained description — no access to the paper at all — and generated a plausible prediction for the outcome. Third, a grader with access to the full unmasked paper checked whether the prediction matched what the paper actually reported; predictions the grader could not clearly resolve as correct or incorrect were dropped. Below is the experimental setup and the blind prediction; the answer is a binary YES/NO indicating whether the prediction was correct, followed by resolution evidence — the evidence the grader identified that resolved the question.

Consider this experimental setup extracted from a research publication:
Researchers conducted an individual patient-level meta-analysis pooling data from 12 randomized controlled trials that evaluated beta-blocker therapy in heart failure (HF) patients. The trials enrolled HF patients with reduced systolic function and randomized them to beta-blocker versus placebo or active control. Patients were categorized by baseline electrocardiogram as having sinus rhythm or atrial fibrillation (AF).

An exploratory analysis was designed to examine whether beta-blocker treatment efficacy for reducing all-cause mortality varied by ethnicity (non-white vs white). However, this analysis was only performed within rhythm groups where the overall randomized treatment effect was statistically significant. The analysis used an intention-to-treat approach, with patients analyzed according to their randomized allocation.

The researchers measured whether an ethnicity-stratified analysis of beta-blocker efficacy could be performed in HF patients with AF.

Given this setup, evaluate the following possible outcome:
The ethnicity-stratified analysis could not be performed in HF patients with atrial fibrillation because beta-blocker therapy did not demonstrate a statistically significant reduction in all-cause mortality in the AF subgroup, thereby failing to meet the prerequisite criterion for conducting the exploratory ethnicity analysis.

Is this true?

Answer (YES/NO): YES